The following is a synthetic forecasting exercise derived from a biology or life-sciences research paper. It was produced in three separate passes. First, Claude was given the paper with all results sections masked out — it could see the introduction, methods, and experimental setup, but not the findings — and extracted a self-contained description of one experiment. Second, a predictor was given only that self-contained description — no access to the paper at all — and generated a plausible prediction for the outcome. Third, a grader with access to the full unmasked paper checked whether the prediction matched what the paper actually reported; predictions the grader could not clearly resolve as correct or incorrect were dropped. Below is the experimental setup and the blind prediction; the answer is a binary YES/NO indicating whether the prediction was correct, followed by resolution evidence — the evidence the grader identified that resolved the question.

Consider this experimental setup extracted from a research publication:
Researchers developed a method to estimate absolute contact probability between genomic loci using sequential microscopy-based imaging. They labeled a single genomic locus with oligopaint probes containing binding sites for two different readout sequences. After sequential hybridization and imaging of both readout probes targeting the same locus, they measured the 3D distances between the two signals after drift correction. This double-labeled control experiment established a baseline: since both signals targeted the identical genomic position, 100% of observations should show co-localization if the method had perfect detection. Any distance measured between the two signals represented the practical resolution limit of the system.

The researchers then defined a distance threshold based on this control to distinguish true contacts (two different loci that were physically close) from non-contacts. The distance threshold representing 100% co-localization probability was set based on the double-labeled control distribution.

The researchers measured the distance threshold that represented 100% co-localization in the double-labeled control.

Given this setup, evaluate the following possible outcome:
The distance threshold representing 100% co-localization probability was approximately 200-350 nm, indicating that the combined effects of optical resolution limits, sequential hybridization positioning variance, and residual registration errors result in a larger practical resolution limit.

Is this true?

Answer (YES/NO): NO